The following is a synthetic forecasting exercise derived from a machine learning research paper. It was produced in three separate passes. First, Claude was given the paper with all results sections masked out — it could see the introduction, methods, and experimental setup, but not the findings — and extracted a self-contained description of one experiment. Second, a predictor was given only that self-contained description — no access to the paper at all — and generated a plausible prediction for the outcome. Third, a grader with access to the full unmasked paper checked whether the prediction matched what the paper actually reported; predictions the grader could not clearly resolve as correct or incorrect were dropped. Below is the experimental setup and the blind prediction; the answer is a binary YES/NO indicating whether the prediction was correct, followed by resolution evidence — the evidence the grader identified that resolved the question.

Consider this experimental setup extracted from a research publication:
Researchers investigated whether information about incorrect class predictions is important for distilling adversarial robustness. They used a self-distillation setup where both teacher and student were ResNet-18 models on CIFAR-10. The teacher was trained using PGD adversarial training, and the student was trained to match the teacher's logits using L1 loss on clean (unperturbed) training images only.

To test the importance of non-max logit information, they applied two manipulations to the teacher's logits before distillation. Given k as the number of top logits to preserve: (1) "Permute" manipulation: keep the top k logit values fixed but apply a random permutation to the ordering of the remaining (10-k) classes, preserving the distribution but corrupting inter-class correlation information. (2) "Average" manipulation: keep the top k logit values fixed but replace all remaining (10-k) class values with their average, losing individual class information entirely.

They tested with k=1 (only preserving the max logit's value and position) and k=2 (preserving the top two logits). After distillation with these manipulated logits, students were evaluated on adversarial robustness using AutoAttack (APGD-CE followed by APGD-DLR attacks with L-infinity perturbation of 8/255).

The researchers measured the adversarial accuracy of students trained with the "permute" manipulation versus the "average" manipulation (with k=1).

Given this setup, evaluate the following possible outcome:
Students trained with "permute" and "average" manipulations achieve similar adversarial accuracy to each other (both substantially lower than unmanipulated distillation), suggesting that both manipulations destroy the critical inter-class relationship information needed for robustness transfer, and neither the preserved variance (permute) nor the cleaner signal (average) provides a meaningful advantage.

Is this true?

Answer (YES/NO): YES